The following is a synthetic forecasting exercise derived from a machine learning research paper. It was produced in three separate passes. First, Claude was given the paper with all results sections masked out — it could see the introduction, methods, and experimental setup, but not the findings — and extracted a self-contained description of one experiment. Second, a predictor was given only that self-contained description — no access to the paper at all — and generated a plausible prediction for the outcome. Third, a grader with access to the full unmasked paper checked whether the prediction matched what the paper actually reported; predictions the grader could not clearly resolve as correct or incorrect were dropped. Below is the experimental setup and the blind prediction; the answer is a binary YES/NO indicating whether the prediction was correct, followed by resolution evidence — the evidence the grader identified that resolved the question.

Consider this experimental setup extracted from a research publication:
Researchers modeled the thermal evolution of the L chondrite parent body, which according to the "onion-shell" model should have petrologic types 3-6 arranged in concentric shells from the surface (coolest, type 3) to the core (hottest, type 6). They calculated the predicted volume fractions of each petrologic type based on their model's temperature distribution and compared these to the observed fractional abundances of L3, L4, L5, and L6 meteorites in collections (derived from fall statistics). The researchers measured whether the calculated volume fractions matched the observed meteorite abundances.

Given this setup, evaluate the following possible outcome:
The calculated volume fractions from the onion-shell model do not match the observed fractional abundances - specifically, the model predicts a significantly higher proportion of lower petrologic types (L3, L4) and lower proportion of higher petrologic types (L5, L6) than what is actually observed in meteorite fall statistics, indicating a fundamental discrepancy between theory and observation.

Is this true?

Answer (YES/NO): NO